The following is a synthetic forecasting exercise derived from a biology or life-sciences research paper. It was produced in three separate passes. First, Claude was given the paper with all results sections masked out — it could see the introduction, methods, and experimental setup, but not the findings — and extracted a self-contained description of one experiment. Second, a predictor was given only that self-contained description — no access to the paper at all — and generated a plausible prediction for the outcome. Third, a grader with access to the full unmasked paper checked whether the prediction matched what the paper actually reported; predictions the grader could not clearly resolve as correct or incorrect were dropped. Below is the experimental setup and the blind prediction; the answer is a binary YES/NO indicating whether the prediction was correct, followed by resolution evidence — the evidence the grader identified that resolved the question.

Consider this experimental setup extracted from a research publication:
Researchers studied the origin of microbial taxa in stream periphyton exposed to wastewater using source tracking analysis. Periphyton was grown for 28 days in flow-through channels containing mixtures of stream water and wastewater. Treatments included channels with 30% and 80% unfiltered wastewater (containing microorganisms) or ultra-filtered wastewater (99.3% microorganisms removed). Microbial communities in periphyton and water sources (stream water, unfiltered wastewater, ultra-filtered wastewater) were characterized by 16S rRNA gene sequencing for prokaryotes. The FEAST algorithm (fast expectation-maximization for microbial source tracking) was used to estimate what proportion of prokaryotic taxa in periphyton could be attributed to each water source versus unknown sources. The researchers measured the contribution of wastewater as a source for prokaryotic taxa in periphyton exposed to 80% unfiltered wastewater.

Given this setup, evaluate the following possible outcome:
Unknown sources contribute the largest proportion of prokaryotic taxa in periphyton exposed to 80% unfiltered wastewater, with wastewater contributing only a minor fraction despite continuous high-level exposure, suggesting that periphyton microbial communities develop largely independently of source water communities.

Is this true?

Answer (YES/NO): NO